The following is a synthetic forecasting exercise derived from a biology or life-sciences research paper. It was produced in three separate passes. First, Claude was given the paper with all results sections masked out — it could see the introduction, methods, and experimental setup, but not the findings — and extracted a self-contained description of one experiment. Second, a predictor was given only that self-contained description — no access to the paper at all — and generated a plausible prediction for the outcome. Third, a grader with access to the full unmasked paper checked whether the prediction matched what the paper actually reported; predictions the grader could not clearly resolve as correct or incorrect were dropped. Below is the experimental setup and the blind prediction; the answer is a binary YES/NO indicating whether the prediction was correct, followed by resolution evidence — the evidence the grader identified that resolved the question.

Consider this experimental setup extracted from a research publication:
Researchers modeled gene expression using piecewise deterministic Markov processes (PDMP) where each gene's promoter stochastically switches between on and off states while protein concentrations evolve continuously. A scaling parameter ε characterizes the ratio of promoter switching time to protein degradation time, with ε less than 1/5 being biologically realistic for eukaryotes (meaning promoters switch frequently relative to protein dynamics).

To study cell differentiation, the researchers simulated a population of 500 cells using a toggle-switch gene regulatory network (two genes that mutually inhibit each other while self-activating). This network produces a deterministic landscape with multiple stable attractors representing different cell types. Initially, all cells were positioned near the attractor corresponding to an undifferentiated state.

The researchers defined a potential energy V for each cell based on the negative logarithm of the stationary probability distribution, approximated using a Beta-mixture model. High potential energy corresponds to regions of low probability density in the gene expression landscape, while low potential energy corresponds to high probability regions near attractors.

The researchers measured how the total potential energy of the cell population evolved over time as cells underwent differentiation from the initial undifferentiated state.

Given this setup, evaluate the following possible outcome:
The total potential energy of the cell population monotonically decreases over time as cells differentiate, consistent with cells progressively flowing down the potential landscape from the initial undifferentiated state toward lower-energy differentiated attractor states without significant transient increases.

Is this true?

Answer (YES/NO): NO